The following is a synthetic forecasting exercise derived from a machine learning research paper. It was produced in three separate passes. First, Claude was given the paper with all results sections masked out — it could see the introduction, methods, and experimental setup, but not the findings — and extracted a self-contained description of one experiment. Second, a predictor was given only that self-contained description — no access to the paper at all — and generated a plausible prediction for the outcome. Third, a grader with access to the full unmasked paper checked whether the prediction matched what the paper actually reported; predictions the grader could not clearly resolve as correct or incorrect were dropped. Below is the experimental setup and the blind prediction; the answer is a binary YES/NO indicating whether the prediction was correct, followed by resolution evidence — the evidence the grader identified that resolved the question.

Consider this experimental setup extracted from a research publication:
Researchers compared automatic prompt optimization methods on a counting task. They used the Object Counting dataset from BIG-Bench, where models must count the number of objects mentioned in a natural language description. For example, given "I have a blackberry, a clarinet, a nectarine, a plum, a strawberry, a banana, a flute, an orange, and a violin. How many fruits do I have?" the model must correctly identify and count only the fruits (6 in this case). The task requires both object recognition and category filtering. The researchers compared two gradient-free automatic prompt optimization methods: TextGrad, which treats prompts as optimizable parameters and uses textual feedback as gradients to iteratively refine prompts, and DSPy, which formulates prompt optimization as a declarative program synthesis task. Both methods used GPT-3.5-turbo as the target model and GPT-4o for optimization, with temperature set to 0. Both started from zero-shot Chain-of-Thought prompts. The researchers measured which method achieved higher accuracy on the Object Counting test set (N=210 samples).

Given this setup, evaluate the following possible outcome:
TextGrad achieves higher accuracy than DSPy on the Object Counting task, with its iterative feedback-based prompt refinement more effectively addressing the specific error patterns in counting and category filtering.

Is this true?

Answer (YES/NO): YES